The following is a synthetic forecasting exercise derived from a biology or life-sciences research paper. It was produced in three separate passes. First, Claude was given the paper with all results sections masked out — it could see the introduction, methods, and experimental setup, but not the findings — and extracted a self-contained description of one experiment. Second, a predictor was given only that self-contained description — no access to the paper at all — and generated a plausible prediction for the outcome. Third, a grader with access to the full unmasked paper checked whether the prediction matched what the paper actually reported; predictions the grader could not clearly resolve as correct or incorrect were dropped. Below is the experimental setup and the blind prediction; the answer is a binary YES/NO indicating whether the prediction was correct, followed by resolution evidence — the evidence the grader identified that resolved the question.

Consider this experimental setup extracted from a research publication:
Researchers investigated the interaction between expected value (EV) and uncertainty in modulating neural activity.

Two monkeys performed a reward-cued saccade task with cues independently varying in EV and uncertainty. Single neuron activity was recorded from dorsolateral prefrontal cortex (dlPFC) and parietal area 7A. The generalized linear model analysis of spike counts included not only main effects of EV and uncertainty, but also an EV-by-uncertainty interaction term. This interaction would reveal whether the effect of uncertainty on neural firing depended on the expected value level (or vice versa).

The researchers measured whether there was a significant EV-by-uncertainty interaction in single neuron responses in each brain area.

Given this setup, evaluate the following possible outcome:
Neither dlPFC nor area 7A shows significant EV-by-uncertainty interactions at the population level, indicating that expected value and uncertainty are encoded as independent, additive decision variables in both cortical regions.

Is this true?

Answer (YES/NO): NO